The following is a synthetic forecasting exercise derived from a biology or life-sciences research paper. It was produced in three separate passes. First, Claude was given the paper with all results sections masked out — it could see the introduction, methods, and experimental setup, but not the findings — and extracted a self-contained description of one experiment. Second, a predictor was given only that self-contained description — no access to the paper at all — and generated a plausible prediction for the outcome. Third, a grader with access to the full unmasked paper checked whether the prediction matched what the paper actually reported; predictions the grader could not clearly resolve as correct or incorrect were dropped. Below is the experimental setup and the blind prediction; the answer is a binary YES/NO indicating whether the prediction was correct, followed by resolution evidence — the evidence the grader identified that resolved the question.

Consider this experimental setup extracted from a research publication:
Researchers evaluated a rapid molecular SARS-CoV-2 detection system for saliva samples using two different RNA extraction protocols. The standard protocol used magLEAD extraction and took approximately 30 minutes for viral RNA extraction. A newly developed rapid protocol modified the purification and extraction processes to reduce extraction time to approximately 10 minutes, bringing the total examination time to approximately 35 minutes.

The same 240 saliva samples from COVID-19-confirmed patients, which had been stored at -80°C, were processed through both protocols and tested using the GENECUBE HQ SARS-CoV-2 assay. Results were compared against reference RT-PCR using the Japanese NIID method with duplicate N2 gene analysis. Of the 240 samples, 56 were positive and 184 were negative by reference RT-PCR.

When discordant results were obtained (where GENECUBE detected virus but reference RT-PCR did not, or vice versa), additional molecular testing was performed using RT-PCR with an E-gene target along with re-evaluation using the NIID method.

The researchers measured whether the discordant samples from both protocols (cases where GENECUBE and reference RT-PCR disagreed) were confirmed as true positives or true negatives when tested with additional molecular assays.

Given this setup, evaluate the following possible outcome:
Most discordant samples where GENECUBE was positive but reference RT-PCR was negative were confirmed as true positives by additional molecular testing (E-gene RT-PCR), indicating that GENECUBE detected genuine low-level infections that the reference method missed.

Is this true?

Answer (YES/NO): YES